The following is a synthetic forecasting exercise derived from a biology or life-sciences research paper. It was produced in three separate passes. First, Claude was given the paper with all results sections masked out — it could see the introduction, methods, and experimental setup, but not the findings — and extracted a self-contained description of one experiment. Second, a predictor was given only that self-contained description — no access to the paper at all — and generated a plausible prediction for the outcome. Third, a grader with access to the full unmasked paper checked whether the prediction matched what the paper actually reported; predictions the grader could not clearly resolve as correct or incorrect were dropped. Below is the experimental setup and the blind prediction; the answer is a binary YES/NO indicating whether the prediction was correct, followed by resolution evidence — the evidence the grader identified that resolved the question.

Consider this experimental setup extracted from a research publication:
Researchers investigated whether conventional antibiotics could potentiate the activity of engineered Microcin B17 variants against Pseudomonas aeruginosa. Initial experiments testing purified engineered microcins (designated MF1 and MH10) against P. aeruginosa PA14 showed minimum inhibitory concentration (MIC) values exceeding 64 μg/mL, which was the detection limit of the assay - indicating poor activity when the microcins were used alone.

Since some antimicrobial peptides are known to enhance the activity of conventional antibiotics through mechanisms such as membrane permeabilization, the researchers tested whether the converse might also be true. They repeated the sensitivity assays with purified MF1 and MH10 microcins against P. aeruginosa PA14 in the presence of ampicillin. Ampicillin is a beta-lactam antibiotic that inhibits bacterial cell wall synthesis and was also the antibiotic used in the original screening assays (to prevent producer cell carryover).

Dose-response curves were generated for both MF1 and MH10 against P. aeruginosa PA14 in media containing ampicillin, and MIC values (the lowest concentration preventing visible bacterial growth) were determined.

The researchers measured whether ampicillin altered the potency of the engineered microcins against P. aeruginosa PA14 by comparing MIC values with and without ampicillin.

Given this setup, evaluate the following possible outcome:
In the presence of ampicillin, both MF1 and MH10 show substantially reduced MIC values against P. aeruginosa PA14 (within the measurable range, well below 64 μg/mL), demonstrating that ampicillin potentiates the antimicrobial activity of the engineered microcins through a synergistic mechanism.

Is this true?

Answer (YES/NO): YES